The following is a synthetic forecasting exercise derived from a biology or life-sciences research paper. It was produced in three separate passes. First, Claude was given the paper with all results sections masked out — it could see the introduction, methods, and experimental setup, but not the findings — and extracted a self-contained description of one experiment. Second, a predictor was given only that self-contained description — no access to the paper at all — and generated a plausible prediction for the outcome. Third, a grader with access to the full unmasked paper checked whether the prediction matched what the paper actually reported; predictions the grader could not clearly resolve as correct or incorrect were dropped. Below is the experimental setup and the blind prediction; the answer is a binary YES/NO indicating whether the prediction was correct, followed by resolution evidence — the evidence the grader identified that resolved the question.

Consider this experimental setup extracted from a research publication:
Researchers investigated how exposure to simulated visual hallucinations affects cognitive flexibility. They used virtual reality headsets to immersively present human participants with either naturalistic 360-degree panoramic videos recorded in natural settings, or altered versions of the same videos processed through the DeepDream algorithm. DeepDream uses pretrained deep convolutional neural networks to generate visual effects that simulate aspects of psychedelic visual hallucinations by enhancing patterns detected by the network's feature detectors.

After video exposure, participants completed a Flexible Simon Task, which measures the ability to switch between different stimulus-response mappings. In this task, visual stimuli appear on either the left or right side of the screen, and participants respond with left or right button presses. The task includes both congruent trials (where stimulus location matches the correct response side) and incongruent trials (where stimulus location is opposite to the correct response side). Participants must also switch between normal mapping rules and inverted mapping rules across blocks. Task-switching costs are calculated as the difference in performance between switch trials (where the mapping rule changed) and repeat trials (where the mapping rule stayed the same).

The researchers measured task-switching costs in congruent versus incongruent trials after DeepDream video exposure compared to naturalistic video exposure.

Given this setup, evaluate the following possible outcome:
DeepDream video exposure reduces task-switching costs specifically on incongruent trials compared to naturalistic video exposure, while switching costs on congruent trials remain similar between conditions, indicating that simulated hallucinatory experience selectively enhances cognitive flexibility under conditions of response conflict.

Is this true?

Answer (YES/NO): NO